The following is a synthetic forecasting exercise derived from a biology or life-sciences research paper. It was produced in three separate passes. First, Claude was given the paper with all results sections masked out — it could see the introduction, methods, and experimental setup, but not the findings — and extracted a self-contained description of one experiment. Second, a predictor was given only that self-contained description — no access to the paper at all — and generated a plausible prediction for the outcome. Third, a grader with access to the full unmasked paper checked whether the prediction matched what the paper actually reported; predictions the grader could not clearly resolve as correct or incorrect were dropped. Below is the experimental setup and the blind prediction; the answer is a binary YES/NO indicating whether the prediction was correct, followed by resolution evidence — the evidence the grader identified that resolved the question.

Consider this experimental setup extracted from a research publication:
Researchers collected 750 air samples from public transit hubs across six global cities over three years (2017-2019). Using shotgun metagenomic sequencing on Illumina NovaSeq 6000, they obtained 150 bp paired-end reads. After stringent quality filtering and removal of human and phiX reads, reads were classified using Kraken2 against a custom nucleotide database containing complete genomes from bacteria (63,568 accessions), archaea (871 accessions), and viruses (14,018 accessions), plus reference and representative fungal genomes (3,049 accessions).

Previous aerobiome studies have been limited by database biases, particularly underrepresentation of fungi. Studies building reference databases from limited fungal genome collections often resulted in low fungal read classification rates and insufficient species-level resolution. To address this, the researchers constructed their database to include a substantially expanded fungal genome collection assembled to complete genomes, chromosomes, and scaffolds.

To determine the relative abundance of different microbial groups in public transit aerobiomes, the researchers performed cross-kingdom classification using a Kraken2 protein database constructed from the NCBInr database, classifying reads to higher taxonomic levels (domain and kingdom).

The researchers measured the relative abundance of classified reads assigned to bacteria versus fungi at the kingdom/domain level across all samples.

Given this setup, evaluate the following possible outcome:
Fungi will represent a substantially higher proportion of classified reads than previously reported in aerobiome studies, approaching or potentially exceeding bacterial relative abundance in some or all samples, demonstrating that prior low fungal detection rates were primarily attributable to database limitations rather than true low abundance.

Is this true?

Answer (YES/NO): NO